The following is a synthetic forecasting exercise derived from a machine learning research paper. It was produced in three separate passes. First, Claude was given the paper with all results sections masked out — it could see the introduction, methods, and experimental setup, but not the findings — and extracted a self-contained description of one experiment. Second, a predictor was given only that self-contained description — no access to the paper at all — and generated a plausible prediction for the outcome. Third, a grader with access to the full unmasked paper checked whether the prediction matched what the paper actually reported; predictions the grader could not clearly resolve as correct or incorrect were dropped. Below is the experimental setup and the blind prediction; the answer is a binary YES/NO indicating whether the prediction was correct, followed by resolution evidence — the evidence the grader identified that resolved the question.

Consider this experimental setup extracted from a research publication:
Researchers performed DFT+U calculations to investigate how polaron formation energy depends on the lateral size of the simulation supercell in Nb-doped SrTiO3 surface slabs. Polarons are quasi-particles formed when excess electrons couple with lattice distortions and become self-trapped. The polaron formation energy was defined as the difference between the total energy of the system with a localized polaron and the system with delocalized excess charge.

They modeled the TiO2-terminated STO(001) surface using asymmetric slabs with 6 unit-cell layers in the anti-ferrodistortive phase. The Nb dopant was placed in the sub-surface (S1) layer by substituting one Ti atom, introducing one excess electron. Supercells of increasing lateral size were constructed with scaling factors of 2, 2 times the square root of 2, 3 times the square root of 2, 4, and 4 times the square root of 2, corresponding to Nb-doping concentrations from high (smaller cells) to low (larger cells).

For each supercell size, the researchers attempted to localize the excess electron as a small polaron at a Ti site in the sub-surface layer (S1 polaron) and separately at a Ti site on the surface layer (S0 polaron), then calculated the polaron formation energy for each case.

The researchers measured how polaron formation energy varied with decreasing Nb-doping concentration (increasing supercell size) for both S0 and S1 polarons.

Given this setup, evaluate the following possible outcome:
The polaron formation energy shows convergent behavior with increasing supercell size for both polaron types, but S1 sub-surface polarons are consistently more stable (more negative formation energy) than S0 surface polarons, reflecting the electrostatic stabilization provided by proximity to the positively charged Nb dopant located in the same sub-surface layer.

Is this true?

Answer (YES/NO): NO